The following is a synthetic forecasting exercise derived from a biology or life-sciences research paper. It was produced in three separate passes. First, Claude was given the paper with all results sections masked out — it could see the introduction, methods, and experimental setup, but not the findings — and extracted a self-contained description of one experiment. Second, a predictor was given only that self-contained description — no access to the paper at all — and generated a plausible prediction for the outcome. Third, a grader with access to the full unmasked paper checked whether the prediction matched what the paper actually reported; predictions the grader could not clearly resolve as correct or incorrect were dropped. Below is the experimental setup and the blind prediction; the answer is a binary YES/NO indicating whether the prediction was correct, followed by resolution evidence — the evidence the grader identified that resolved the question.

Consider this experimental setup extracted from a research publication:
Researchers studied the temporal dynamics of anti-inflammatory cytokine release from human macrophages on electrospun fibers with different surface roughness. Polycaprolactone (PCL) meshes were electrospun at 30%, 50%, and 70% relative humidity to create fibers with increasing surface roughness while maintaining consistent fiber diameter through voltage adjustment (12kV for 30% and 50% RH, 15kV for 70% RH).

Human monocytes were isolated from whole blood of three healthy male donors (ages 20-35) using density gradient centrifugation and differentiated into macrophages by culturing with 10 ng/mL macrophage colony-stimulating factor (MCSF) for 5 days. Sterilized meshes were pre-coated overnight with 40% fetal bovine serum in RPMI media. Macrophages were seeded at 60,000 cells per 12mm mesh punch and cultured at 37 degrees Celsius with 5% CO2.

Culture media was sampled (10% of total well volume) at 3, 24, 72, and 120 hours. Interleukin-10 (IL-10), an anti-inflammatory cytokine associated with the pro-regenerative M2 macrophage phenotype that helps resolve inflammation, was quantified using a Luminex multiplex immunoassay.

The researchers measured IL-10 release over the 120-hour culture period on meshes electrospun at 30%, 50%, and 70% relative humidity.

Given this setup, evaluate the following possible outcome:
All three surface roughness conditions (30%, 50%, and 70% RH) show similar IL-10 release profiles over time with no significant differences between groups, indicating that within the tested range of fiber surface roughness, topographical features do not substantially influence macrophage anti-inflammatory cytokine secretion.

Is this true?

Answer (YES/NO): NO